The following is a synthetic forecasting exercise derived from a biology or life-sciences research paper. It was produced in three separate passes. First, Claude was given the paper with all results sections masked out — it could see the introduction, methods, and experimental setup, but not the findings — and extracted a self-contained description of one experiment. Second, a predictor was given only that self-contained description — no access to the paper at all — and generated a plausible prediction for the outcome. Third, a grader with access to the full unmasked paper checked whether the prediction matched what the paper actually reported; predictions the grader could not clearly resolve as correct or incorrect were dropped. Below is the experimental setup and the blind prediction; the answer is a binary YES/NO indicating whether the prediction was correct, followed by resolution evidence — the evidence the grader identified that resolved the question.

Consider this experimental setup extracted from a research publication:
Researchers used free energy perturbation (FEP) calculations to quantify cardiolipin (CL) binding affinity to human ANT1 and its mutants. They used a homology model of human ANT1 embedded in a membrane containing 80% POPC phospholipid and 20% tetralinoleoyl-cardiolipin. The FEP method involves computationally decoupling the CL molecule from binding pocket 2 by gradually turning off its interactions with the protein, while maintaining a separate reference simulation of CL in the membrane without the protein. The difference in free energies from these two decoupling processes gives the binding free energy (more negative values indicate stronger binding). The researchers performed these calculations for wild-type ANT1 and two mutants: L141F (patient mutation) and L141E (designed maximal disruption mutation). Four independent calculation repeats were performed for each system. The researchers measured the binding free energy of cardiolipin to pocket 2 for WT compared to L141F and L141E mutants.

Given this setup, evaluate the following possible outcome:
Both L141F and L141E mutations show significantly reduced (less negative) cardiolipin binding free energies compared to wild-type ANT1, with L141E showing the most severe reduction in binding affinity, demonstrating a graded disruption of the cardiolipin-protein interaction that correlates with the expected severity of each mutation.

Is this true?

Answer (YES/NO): NO